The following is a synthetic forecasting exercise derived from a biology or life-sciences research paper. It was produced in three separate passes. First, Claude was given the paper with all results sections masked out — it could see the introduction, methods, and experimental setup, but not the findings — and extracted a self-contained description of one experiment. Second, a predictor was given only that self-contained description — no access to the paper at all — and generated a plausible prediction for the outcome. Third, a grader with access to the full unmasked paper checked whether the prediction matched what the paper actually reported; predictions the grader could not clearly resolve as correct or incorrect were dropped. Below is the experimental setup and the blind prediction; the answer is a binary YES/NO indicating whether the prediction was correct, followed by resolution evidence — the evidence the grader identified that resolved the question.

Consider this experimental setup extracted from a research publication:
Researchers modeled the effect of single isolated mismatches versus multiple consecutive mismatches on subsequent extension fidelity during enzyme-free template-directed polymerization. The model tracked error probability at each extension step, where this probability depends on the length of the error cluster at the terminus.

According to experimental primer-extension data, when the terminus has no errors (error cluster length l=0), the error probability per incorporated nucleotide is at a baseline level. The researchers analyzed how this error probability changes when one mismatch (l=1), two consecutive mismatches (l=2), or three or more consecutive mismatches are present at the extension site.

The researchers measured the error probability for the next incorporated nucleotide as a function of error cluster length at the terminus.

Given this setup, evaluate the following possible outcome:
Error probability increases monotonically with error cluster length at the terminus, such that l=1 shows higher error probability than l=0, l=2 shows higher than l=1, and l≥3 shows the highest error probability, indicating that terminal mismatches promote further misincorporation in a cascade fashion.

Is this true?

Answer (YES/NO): NO